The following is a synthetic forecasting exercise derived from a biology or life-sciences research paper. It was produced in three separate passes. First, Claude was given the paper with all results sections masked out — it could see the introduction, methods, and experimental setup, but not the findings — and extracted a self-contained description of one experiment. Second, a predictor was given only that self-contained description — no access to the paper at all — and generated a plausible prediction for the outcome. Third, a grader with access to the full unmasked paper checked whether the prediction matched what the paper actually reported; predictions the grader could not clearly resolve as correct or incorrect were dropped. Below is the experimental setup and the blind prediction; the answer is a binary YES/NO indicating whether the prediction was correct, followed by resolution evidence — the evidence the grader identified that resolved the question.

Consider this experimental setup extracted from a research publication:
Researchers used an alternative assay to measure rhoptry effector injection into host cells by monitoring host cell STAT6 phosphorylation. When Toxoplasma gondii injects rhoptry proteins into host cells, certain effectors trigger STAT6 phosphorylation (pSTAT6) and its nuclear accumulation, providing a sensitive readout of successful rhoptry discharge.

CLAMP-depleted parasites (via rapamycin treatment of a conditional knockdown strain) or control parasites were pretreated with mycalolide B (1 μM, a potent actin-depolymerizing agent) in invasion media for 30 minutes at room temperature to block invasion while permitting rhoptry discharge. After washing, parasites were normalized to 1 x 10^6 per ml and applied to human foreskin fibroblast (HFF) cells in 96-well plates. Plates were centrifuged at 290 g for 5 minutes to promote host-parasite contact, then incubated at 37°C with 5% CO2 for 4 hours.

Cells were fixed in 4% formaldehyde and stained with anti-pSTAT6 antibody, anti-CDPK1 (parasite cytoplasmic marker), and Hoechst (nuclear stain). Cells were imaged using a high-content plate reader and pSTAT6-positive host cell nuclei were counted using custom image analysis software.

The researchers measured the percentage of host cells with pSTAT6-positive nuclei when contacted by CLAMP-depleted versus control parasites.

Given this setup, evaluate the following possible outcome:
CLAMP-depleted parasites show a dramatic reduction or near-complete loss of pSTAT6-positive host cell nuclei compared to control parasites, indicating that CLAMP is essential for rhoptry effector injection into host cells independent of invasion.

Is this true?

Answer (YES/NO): YES